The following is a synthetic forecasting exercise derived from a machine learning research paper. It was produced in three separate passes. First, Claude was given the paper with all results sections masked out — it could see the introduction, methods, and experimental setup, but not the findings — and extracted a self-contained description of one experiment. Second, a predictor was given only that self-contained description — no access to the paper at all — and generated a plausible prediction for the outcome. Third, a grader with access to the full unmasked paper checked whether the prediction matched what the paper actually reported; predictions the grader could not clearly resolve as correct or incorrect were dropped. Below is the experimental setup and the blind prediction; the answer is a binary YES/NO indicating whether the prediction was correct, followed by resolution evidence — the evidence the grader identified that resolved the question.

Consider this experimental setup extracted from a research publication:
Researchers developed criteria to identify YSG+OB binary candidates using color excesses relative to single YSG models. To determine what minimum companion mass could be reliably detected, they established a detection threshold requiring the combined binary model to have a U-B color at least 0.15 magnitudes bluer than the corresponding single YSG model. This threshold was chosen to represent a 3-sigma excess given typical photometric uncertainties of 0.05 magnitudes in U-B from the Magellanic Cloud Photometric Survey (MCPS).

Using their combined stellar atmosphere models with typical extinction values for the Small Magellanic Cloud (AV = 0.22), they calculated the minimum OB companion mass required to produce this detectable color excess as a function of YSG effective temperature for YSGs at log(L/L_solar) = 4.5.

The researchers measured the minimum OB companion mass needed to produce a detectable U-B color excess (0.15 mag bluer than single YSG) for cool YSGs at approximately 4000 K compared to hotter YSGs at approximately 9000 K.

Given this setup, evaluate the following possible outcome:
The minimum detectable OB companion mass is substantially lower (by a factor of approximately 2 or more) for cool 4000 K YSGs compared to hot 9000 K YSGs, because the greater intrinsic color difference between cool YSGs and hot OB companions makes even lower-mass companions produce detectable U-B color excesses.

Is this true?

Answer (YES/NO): YES